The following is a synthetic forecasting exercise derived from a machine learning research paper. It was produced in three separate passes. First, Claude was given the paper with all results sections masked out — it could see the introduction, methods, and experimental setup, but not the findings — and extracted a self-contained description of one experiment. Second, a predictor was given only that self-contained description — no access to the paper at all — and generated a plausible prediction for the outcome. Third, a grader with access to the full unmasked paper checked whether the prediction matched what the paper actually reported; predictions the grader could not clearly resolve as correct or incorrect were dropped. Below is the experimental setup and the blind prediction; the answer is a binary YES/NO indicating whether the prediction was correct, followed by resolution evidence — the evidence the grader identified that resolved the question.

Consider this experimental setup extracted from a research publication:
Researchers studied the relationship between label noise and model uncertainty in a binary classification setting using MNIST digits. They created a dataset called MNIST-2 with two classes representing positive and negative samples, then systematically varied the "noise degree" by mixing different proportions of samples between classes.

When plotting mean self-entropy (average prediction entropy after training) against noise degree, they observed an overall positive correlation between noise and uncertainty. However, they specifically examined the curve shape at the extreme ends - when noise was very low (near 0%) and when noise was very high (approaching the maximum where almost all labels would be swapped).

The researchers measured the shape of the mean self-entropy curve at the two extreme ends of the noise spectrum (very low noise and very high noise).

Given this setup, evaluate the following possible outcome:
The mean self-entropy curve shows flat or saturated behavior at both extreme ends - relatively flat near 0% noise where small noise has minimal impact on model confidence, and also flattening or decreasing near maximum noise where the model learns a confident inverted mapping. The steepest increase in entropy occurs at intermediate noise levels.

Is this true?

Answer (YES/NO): NO